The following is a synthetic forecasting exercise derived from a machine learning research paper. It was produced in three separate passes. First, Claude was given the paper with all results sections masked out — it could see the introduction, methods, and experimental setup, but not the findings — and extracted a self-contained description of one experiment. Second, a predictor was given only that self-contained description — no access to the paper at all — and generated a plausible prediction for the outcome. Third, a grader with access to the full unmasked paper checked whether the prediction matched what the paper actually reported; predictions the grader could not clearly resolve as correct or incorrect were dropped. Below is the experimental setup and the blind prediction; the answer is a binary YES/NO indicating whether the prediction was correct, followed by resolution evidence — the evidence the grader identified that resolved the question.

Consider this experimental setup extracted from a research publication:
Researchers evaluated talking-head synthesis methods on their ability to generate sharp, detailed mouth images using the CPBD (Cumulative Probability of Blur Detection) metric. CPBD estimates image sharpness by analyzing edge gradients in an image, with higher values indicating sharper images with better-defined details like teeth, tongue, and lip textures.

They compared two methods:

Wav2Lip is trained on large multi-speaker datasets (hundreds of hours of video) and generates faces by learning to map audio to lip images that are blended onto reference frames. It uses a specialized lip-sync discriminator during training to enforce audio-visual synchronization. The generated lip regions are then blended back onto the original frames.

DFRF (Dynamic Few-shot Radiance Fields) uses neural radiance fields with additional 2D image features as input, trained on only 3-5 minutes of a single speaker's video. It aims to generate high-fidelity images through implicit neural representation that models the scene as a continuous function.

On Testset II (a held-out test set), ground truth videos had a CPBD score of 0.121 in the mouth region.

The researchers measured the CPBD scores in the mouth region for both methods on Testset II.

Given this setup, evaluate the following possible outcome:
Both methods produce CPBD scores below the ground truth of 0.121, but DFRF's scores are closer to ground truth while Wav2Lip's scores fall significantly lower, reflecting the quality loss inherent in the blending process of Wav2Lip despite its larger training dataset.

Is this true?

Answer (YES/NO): NO